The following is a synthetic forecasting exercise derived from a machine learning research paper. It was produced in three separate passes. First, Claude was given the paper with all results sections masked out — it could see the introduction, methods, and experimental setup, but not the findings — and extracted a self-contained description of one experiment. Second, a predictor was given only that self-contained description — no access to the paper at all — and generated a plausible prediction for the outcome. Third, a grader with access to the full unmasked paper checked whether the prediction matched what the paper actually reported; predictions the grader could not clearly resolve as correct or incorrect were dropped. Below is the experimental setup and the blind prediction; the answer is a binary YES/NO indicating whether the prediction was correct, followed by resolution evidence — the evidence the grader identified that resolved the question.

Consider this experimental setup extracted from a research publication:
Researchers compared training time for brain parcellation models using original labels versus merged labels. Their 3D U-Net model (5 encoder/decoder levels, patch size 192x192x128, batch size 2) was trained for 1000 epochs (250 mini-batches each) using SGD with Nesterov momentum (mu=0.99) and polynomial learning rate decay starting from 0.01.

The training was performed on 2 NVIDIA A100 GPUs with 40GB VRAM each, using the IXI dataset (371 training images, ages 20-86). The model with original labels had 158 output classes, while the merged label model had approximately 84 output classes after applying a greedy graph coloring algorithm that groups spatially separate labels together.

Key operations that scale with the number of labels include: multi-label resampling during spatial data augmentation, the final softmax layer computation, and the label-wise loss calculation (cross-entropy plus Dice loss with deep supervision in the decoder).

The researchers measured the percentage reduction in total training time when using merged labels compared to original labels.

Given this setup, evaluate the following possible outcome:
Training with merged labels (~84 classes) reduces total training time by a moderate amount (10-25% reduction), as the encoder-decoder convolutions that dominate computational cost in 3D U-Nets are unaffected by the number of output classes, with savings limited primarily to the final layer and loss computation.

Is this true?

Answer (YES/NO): NO